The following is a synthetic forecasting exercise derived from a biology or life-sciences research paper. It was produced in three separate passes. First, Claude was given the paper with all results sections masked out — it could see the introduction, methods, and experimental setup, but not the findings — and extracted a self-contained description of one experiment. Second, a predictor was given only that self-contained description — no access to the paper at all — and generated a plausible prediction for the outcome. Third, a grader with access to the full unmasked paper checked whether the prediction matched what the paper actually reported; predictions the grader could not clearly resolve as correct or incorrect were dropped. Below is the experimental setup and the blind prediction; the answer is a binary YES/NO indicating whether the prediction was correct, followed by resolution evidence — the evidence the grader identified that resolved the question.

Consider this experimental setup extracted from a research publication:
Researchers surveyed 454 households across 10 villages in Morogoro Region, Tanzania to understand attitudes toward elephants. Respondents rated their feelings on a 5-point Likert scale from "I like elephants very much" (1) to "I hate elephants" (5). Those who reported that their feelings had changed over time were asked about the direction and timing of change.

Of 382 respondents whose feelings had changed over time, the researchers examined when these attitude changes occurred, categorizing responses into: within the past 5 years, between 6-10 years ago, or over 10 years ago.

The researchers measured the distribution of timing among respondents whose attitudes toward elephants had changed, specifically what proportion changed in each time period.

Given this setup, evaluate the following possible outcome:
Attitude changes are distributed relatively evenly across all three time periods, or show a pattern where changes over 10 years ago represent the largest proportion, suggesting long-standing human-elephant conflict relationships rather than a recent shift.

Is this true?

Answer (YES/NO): NO